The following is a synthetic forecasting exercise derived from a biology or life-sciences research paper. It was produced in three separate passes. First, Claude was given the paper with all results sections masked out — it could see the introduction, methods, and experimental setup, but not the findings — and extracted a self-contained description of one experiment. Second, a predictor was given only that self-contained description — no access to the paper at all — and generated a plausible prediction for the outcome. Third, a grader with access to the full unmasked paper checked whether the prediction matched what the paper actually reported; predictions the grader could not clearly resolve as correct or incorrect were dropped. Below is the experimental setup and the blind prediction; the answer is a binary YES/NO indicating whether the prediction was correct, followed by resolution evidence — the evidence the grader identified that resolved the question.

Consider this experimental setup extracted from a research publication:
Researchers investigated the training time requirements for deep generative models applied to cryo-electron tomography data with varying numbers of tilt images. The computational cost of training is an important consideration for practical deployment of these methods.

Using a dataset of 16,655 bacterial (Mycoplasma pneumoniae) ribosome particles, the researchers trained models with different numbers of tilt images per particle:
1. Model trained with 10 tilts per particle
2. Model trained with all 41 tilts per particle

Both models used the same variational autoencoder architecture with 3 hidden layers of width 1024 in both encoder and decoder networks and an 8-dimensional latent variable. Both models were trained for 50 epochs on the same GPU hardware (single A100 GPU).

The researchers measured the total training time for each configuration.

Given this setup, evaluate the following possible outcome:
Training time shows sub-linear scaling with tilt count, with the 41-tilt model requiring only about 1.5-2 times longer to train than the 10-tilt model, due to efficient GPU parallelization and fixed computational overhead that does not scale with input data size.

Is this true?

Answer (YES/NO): NO